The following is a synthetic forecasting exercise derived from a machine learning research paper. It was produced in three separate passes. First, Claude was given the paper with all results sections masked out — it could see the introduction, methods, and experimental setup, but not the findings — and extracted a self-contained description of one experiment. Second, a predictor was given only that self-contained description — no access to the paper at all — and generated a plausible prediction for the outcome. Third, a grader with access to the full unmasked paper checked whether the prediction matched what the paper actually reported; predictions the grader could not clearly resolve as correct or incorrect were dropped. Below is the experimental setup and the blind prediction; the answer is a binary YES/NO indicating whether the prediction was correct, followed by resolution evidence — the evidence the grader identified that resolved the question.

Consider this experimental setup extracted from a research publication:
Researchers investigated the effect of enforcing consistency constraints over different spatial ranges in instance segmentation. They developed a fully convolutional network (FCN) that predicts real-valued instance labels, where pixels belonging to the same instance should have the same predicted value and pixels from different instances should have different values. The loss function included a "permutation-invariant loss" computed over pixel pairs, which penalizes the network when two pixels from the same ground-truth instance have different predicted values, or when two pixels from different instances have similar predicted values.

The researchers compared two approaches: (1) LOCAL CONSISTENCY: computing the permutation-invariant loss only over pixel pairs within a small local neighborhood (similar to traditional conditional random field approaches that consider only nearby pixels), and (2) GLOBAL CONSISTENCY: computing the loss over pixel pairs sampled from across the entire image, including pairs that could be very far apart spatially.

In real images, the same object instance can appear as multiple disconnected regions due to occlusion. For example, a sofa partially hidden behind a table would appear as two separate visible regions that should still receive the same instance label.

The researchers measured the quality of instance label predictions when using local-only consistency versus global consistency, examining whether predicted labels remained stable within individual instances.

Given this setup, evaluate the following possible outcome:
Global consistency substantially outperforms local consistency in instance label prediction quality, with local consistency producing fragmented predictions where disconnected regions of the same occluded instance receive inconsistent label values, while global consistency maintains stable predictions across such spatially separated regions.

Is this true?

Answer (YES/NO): YES